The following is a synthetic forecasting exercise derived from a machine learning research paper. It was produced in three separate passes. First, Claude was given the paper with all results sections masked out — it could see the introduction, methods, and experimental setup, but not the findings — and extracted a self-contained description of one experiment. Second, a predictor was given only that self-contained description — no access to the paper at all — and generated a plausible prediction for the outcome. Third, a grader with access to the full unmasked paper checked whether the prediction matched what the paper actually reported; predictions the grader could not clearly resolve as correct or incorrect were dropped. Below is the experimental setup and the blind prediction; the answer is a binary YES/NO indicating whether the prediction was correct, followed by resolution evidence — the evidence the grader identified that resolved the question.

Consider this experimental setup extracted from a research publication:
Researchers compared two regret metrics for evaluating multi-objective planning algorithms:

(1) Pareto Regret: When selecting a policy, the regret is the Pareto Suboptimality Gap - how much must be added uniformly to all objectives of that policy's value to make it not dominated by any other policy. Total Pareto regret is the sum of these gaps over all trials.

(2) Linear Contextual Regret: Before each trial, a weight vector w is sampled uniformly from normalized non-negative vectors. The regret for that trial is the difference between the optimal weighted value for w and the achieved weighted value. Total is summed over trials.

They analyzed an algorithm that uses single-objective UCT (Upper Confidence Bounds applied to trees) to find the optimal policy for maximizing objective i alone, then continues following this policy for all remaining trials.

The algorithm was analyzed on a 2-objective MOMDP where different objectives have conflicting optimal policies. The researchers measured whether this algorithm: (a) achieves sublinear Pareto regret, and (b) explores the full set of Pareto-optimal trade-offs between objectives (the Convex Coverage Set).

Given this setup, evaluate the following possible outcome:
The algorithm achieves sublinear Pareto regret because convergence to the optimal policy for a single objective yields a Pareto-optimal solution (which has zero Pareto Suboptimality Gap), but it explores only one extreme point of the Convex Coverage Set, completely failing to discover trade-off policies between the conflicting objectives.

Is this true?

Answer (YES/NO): YES